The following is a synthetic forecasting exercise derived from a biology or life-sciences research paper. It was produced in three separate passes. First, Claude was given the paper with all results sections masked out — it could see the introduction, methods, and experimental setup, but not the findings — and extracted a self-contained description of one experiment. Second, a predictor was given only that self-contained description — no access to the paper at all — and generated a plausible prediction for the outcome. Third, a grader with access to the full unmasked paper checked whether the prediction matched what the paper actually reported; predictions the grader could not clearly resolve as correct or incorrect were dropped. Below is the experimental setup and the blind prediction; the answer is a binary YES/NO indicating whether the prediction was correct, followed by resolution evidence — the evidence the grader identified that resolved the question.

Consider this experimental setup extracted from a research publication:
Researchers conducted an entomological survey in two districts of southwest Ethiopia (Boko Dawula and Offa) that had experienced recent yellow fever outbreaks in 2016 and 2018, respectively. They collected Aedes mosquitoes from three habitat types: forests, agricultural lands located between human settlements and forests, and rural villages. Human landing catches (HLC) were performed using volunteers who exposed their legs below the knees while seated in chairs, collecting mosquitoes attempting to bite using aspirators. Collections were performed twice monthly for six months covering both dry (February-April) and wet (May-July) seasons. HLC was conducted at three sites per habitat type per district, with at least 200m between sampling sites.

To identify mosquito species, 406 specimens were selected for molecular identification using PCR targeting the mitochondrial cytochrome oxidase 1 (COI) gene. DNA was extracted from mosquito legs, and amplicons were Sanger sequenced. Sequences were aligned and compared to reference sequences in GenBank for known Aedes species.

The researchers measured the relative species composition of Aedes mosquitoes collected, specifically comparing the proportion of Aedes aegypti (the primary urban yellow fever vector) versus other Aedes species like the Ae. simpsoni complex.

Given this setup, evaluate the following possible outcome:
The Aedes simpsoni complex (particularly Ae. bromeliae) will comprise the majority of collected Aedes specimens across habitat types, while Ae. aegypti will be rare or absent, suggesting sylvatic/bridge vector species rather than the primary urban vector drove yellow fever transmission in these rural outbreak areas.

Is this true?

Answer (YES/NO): NO